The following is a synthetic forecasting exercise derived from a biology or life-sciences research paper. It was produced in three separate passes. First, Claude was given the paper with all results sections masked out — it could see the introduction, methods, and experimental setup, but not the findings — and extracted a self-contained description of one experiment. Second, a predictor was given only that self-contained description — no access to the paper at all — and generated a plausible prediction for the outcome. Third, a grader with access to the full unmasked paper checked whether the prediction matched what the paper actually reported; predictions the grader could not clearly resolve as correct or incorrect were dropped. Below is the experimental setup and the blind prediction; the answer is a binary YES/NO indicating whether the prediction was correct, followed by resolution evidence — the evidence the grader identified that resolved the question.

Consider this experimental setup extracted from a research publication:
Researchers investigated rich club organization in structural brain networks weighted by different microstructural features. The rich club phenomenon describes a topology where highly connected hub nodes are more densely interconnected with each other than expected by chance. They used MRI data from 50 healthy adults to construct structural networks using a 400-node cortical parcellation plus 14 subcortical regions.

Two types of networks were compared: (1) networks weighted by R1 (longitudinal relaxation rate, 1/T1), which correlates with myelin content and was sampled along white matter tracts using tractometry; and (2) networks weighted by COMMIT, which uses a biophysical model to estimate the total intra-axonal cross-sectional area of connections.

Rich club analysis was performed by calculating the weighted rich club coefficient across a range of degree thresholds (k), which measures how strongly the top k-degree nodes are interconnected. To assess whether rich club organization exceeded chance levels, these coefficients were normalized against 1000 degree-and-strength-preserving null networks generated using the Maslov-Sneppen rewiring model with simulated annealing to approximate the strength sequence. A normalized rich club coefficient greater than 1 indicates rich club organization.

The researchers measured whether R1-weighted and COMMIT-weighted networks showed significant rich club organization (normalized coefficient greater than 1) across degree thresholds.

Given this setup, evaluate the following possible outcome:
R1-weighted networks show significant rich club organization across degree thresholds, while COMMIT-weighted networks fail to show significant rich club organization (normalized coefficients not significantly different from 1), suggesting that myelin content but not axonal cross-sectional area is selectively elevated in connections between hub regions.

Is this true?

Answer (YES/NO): NO